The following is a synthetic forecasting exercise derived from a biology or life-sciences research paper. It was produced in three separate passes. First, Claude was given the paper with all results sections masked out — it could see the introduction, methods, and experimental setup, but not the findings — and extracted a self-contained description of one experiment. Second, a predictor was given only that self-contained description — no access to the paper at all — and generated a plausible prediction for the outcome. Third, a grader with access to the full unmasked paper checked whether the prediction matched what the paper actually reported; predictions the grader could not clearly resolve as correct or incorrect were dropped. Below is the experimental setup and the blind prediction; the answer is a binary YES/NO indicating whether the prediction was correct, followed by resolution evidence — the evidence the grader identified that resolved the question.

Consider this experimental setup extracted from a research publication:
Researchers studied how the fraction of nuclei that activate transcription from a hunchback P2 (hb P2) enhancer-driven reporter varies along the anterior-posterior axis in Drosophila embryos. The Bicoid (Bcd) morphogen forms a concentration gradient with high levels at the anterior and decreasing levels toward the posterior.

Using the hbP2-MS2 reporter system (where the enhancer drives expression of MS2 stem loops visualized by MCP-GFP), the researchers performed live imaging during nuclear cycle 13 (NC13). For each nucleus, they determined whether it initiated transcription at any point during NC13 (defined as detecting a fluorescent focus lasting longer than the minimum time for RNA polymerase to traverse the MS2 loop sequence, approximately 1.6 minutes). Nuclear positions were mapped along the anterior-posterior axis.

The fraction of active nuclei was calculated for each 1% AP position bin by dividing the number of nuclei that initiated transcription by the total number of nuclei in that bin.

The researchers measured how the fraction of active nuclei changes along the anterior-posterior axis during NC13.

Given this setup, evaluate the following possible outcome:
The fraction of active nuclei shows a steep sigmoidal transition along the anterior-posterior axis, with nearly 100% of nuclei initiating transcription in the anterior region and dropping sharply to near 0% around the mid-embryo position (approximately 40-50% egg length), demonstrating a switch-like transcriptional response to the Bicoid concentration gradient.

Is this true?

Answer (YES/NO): NO